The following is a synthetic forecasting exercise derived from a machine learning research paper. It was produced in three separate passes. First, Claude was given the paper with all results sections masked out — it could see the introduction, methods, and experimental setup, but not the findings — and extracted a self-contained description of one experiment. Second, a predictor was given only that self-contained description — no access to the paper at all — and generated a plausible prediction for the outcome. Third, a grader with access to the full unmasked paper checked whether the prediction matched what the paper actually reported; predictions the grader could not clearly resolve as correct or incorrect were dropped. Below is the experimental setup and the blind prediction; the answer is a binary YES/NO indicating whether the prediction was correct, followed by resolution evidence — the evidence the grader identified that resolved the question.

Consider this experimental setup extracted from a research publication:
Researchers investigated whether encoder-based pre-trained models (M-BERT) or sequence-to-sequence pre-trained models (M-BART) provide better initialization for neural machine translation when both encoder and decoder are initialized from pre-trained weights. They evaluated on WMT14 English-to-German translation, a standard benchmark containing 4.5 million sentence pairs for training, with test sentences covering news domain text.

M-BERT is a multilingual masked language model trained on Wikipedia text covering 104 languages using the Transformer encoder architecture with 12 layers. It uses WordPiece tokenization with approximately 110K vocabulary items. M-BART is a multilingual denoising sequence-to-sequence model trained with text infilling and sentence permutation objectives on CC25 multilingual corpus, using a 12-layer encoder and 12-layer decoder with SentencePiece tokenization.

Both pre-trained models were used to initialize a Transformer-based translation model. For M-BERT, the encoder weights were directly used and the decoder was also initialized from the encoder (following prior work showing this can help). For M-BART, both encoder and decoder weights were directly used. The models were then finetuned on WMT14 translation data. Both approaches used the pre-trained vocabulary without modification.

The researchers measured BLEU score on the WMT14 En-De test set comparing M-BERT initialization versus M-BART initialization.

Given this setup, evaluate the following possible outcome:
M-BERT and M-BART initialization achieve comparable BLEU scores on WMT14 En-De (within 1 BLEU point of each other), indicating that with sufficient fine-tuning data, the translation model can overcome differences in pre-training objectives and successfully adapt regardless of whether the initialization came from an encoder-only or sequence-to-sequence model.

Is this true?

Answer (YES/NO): YES